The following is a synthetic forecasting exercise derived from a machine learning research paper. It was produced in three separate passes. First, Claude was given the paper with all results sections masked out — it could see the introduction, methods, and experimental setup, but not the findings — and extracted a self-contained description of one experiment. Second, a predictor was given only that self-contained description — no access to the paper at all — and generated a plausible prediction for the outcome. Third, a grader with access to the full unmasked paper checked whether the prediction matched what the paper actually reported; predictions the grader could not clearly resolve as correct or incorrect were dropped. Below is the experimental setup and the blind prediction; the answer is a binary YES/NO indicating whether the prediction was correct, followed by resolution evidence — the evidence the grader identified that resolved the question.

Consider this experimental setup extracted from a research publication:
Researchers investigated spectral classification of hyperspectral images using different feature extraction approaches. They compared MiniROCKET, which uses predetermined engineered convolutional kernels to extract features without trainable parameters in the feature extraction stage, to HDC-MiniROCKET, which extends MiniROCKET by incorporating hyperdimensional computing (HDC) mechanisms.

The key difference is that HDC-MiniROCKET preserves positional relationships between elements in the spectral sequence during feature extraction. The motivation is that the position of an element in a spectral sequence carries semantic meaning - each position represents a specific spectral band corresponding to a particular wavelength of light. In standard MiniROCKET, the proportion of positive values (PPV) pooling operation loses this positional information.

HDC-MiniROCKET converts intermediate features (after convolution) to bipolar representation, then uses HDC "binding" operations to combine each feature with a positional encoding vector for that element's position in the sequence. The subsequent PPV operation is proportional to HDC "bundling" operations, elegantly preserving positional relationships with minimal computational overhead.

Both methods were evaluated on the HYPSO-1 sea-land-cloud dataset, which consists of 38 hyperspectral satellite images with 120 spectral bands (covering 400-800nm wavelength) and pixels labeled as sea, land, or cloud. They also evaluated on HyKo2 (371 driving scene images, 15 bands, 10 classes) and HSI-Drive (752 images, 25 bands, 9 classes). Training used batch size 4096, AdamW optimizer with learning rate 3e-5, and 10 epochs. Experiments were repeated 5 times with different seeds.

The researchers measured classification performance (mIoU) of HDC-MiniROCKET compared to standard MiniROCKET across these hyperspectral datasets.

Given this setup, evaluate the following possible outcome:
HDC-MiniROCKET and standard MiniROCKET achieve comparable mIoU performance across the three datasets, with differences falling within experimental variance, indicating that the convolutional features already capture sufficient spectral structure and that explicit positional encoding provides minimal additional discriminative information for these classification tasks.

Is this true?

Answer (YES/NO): NO